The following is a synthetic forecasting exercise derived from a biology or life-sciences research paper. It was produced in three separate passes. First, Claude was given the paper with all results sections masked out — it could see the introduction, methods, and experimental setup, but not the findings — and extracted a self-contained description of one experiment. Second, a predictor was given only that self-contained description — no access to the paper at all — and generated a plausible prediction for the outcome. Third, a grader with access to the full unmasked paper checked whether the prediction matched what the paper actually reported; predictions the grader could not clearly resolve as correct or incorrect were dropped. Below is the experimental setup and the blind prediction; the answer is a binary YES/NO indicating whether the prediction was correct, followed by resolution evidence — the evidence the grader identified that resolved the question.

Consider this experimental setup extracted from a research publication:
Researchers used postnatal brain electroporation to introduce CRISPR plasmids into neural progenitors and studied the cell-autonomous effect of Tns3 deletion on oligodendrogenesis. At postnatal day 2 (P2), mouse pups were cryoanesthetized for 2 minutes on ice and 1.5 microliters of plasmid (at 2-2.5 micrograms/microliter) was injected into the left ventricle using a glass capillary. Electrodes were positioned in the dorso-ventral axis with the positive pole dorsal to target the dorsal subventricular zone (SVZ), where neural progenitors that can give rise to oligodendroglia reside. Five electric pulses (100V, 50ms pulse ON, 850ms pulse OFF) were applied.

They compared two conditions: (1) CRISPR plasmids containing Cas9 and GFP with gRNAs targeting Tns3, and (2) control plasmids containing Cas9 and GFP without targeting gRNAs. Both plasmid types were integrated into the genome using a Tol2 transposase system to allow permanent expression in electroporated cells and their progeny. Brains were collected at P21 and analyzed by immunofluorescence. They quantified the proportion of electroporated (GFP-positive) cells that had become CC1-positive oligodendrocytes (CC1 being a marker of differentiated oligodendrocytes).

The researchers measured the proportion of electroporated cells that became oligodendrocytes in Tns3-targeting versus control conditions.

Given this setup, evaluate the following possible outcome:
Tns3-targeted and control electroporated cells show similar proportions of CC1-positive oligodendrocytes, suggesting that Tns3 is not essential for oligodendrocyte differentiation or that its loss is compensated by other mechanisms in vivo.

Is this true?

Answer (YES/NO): NO